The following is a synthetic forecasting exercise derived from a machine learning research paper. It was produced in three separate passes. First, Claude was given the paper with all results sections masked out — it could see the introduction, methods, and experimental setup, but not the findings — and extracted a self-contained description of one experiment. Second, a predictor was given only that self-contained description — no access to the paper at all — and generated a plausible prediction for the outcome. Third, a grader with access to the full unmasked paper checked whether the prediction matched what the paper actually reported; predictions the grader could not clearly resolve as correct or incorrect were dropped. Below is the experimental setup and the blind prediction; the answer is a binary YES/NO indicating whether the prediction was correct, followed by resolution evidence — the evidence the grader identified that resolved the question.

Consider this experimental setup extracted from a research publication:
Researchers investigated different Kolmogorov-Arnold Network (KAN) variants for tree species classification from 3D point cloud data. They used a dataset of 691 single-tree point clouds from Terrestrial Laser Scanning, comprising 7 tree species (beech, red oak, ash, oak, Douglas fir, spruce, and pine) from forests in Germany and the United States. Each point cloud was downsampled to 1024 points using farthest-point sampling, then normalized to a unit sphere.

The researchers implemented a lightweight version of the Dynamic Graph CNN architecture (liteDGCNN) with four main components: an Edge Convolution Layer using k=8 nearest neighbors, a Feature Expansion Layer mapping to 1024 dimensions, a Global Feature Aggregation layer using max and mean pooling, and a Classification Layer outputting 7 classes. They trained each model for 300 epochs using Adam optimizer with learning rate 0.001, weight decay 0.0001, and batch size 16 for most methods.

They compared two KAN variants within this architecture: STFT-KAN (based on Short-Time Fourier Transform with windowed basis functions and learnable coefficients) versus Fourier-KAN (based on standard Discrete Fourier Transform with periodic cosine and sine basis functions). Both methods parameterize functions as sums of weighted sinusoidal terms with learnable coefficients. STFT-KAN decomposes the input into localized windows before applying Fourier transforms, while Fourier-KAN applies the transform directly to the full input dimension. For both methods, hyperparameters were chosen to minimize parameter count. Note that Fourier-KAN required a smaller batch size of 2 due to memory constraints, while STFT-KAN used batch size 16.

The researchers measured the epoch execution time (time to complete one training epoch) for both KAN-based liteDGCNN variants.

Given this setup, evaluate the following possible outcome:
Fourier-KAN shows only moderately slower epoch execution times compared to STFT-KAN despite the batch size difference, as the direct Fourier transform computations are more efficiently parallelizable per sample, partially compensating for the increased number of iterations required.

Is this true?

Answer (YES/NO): NO